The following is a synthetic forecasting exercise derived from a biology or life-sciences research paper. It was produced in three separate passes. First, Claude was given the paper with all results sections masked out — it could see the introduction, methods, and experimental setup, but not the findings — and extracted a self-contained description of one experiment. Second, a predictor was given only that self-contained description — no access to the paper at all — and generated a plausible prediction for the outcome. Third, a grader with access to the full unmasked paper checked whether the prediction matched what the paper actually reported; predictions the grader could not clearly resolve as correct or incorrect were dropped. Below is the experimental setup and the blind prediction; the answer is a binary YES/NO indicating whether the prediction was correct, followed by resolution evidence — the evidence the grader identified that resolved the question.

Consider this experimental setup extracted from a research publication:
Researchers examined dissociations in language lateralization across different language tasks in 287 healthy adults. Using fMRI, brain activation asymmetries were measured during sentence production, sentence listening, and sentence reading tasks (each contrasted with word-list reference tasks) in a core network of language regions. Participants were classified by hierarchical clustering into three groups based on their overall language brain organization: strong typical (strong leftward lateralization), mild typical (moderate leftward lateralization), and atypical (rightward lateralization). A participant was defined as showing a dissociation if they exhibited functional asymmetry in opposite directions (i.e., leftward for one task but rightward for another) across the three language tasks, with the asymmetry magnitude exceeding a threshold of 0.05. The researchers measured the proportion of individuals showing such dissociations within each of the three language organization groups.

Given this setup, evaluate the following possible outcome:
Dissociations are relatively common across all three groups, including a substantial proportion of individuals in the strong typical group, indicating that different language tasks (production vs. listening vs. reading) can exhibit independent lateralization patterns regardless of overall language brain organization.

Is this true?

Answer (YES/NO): NO